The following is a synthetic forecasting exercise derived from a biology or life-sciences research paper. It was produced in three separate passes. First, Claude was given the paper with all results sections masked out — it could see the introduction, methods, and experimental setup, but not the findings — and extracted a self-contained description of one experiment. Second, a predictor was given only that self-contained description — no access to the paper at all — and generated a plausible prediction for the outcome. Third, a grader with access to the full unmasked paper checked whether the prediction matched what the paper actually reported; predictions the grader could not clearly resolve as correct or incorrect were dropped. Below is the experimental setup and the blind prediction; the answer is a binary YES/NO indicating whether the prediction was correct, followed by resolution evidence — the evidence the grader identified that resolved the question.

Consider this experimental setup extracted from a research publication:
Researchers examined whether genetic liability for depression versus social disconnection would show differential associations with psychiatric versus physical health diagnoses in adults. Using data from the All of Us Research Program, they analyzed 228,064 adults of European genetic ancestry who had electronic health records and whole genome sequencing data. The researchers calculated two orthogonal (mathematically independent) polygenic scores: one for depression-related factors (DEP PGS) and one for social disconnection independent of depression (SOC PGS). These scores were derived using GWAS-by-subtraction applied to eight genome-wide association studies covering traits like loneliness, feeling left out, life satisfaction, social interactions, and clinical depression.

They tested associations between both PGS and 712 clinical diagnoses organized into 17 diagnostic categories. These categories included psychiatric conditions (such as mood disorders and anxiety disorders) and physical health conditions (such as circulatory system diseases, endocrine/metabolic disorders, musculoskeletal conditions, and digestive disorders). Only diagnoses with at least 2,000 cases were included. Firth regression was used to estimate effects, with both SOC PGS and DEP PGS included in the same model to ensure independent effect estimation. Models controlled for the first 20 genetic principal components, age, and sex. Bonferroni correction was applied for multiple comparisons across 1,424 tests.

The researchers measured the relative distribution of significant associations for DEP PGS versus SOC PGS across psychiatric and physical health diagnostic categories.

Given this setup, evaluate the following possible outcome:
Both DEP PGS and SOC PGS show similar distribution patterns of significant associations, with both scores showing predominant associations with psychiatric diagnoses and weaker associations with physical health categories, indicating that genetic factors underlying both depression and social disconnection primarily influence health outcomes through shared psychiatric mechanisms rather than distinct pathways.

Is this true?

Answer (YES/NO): NO